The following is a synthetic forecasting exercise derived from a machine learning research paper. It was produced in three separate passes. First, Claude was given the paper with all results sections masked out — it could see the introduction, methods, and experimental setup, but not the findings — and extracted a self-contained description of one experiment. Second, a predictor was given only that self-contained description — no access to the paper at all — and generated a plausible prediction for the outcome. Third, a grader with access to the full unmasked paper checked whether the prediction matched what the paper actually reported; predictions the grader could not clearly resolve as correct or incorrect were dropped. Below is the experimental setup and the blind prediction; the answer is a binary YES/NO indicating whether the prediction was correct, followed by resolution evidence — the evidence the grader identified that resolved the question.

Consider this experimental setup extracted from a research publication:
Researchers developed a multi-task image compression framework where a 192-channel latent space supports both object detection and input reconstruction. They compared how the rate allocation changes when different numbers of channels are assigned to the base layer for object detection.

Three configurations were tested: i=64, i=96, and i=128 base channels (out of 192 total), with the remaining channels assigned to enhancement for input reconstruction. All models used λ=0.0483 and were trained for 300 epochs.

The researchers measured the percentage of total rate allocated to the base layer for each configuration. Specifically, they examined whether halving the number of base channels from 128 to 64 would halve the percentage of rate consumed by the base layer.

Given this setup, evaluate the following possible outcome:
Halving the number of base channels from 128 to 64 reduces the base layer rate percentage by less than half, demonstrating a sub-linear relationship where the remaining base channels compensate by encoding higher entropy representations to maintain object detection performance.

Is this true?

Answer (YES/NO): NO